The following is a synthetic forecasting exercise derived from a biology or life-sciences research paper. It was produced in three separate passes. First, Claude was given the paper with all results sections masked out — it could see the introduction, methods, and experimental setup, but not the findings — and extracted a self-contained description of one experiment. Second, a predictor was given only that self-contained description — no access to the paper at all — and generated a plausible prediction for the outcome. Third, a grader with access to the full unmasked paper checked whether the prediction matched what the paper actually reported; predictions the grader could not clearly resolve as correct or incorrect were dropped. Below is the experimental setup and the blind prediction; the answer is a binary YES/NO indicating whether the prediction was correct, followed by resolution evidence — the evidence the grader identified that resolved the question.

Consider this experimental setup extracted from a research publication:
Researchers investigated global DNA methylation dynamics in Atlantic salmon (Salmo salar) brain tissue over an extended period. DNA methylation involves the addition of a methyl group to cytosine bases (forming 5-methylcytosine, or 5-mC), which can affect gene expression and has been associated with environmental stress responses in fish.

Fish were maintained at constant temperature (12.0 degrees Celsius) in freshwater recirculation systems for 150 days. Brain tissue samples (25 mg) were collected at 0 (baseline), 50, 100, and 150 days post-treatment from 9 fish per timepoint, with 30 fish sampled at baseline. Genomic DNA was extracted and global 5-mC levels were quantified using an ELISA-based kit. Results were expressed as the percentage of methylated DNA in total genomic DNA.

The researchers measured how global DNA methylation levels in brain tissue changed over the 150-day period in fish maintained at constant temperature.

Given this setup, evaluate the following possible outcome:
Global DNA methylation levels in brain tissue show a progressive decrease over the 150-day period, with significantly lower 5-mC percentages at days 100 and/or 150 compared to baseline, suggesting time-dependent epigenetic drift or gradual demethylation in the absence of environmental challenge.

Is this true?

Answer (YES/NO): NO